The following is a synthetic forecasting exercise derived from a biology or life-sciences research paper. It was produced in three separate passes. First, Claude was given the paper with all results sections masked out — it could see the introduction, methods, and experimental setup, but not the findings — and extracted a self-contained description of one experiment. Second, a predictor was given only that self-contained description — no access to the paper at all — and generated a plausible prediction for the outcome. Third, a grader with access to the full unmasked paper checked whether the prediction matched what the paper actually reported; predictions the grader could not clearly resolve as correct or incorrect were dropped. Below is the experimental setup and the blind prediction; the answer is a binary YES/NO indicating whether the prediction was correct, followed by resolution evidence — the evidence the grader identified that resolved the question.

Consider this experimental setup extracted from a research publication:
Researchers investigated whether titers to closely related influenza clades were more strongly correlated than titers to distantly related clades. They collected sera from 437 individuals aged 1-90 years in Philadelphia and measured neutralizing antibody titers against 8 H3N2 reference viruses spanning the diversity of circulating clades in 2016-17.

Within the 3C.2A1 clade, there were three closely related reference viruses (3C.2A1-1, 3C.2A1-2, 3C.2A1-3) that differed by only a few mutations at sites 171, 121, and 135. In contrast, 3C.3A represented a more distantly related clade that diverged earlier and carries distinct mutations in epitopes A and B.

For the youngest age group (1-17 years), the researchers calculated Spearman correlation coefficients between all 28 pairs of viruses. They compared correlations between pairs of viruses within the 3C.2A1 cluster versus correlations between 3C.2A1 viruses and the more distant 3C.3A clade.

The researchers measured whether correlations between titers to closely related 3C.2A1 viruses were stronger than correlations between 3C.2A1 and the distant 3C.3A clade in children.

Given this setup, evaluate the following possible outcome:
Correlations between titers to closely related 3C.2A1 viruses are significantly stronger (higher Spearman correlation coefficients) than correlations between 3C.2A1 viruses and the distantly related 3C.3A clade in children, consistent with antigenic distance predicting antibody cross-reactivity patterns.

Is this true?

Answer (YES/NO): YES